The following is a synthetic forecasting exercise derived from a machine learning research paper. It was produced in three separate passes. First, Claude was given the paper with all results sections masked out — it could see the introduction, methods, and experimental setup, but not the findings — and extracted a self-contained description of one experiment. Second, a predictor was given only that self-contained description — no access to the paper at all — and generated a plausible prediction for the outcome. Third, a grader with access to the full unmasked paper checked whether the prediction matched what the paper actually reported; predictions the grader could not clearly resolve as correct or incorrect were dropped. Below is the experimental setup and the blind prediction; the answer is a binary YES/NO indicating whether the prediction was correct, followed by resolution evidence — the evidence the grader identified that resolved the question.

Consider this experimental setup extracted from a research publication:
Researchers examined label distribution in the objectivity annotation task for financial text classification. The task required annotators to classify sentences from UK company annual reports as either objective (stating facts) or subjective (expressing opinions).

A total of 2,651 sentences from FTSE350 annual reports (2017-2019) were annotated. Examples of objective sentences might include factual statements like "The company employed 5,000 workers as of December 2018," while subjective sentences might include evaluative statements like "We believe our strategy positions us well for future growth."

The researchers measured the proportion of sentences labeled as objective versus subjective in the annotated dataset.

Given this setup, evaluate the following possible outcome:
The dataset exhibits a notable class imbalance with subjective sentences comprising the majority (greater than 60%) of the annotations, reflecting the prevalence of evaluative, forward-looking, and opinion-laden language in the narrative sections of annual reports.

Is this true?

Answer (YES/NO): NO